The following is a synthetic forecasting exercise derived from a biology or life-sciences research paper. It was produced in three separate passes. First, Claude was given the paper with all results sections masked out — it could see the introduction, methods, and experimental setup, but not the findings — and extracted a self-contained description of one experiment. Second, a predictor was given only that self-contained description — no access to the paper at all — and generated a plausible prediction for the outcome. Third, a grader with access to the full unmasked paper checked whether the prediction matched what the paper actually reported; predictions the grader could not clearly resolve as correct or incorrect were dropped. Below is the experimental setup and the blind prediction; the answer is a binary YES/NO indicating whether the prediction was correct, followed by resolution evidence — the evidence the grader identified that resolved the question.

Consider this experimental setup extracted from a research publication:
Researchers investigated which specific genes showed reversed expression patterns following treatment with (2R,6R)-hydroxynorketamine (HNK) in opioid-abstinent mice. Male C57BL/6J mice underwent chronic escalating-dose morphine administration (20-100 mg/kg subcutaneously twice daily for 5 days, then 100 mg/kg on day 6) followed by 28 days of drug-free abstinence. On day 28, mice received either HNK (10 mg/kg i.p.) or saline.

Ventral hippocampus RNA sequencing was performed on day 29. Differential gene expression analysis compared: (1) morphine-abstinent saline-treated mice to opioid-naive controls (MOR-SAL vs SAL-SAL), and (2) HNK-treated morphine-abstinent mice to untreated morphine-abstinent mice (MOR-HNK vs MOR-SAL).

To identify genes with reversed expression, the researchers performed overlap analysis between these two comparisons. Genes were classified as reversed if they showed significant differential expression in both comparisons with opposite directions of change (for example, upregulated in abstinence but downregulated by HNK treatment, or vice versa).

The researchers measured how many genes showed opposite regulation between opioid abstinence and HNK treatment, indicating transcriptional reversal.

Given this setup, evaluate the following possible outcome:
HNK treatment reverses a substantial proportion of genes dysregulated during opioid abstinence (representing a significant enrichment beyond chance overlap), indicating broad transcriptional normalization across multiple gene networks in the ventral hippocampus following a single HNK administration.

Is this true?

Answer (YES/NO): NO